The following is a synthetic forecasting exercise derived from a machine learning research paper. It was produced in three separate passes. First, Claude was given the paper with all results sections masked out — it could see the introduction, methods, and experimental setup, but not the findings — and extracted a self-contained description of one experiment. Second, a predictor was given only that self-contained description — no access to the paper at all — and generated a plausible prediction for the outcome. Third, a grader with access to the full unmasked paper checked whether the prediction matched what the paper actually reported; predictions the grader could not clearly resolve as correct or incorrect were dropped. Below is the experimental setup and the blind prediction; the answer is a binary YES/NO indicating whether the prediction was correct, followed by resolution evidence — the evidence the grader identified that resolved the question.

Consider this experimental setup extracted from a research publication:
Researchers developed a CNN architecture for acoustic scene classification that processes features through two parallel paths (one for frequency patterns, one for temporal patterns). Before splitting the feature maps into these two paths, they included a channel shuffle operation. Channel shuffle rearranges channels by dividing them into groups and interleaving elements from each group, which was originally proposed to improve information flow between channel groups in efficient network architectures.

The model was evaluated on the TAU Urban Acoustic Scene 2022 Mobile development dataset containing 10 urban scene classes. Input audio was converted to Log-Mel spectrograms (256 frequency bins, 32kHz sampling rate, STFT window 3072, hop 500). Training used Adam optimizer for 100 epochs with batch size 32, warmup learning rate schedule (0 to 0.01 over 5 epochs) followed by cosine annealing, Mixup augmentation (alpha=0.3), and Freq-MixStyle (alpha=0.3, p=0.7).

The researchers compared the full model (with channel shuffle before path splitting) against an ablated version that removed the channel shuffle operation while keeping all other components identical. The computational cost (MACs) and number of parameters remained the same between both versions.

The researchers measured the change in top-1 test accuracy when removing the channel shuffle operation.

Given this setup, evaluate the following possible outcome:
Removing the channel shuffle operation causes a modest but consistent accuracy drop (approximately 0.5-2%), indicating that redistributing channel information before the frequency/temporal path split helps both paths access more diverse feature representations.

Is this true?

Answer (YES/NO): YES